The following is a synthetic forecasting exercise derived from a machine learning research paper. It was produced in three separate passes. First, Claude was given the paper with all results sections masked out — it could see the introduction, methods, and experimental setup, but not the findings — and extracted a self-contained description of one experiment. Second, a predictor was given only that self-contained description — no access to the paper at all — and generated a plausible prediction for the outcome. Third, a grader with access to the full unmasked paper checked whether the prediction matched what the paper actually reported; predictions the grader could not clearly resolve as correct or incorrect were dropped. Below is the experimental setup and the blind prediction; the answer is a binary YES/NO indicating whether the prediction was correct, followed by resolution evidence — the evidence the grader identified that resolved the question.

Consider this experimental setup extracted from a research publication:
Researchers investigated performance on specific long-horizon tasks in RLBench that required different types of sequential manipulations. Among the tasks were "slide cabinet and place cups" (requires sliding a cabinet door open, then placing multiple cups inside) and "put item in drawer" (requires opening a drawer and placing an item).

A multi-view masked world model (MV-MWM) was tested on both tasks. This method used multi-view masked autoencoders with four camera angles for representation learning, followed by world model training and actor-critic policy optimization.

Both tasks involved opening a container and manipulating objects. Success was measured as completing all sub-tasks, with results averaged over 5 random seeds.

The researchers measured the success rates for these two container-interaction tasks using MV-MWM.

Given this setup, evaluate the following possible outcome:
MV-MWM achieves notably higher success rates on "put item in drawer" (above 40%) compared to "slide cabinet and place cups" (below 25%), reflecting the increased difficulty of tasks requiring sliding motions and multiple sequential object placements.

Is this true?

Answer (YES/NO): NO